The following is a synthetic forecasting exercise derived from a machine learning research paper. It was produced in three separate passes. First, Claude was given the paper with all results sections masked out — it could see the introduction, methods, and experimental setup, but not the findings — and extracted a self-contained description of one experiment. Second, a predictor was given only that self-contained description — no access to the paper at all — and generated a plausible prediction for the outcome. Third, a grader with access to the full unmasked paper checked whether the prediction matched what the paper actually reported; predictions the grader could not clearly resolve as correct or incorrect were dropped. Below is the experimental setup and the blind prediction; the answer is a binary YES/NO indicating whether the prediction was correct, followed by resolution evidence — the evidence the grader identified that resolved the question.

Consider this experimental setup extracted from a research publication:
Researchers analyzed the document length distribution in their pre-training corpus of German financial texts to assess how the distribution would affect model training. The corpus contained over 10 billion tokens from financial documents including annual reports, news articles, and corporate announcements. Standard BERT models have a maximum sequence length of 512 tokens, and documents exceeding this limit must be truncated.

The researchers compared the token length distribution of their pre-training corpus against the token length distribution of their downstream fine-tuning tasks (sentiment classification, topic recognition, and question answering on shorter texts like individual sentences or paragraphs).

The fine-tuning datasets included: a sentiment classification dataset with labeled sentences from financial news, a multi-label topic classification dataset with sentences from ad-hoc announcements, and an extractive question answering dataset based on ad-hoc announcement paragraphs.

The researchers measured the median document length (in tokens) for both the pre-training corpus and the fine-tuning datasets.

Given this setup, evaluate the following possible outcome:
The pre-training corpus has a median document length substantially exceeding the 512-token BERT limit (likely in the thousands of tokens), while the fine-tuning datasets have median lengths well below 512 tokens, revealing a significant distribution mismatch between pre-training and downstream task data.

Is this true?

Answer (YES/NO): NO